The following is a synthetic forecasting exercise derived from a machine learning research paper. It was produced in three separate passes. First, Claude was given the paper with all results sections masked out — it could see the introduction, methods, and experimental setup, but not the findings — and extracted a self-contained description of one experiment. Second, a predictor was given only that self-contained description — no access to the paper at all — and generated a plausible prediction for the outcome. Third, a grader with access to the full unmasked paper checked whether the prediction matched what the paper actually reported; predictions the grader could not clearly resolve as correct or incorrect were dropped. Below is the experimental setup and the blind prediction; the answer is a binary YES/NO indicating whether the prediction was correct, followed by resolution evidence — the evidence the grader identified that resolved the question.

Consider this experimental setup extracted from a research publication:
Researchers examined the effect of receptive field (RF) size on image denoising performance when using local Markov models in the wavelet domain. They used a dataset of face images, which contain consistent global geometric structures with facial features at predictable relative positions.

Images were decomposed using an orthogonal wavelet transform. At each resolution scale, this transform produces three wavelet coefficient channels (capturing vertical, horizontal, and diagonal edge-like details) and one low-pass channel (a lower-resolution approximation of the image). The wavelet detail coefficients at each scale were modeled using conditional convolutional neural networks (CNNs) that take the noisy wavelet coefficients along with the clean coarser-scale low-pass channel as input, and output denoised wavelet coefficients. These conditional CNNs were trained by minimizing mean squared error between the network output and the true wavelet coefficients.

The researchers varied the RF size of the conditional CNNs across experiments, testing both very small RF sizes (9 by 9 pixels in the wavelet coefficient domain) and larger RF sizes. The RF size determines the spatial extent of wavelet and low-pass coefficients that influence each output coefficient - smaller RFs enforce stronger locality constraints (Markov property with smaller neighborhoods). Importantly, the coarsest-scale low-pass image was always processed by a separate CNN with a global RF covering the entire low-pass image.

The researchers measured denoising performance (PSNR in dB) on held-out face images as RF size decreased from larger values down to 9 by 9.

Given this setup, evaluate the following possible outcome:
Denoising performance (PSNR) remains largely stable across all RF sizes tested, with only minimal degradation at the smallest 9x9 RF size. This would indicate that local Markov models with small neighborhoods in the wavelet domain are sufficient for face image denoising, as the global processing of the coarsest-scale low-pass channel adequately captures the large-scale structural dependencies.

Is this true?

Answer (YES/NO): YES